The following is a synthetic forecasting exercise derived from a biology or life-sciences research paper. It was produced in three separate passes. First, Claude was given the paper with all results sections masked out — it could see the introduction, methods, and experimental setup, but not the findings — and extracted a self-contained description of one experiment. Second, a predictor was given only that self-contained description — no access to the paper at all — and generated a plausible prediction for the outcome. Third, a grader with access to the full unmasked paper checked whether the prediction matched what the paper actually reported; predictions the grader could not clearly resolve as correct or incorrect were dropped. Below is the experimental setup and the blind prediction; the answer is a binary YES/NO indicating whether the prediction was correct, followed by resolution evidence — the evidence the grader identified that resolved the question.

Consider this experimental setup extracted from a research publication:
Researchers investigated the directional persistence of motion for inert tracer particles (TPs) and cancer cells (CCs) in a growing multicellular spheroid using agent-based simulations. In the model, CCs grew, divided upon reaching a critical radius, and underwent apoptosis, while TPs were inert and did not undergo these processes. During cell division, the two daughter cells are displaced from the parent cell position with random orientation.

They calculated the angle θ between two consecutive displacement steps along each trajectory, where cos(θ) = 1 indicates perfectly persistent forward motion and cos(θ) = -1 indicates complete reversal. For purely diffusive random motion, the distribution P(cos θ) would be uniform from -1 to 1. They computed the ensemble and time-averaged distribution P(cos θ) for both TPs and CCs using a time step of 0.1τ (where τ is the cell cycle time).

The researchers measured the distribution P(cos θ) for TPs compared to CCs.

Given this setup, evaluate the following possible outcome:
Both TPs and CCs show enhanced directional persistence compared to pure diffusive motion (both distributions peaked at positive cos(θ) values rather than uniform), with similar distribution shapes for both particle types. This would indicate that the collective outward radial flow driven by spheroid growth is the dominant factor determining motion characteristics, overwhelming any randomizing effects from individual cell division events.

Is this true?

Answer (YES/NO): NO